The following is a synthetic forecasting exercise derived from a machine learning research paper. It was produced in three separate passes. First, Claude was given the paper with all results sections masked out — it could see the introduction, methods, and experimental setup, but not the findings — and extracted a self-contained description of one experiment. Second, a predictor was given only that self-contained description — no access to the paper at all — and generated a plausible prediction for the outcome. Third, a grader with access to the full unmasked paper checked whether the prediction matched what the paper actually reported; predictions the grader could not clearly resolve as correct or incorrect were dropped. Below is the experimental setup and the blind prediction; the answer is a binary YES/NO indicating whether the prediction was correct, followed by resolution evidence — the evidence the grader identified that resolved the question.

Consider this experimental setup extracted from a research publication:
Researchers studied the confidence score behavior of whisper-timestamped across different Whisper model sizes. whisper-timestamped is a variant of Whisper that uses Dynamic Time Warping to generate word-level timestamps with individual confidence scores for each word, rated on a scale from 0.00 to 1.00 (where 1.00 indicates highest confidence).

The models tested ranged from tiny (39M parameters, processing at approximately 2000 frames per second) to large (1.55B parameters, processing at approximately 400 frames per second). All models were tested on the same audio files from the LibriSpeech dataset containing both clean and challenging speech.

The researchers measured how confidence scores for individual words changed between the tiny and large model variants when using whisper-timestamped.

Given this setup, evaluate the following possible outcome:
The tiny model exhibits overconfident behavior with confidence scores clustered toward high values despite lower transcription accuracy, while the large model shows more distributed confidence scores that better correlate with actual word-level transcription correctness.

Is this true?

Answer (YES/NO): NO